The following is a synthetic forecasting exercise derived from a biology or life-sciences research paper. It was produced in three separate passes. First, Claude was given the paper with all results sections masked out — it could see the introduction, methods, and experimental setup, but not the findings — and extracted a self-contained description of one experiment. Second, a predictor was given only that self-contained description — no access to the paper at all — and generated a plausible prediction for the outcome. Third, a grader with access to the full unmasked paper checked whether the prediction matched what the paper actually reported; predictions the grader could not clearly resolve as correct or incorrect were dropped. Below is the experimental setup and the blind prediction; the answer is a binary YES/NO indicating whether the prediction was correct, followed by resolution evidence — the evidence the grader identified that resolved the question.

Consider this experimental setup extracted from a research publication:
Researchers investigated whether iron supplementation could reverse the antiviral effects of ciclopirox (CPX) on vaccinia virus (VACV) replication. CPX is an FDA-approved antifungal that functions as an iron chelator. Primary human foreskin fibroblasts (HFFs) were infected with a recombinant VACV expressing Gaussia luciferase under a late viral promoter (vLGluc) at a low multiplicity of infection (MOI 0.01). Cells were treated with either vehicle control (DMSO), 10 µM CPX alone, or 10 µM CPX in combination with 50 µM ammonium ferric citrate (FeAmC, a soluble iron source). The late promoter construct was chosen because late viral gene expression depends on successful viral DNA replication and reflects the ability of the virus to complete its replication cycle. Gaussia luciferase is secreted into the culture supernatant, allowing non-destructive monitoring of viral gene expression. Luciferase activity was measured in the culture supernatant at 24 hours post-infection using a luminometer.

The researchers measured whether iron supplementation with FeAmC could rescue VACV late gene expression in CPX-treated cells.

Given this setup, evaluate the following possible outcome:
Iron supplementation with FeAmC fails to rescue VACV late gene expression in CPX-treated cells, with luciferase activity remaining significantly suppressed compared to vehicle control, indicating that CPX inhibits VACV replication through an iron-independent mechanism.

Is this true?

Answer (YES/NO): NO